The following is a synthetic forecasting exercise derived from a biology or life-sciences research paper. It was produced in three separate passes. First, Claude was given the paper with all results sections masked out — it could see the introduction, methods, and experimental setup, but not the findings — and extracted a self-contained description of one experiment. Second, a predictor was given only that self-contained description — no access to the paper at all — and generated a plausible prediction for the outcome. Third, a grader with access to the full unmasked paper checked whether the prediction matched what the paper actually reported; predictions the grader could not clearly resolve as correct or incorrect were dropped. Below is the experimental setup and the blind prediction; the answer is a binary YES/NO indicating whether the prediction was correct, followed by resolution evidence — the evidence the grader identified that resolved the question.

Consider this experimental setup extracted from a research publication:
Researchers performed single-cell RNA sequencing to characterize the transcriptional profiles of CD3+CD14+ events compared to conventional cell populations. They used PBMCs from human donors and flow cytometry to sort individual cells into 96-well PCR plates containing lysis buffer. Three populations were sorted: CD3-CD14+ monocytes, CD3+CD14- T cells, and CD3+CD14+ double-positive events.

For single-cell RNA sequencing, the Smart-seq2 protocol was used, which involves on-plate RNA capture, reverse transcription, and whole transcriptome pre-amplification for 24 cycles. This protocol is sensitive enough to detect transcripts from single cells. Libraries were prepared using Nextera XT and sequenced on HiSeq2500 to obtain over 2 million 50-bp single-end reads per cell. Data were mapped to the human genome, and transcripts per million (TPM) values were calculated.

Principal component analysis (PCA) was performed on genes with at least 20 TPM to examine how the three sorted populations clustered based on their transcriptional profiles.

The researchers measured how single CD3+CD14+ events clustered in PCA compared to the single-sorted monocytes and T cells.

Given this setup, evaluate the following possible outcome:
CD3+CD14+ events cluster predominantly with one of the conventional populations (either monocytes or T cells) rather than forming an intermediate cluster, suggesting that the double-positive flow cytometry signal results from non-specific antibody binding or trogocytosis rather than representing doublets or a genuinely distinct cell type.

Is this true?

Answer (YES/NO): NO